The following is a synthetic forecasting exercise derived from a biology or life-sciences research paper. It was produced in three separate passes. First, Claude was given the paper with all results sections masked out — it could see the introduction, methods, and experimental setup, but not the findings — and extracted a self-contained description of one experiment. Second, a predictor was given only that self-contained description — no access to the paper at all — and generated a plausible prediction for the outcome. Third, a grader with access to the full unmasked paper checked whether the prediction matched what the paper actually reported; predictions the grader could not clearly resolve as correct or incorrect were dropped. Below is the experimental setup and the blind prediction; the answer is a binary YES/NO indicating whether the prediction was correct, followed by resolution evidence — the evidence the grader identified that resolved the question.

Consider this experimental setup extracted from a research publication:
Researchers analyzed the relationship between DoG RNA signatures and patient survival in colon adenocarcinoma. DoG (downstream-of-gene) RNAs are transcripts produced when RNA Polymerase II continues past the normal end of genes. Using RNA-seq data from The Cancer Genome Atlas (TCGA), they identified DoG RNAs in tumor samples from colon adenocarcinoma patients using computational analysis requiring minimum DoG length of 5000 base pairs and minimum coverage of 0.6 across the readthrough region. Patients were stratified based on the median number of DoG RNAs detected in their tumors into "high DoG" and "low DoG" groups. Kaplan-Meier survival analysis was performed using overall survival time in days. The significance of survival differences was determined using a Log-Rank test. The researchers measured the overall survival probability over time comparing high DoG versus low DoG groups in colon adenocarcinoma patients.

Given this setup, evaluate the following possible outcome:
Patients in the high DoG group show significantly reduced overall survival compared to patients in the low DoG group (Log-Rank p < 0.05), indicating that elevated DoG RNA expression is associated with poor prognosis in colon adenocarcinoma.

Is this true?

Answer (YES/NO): YES